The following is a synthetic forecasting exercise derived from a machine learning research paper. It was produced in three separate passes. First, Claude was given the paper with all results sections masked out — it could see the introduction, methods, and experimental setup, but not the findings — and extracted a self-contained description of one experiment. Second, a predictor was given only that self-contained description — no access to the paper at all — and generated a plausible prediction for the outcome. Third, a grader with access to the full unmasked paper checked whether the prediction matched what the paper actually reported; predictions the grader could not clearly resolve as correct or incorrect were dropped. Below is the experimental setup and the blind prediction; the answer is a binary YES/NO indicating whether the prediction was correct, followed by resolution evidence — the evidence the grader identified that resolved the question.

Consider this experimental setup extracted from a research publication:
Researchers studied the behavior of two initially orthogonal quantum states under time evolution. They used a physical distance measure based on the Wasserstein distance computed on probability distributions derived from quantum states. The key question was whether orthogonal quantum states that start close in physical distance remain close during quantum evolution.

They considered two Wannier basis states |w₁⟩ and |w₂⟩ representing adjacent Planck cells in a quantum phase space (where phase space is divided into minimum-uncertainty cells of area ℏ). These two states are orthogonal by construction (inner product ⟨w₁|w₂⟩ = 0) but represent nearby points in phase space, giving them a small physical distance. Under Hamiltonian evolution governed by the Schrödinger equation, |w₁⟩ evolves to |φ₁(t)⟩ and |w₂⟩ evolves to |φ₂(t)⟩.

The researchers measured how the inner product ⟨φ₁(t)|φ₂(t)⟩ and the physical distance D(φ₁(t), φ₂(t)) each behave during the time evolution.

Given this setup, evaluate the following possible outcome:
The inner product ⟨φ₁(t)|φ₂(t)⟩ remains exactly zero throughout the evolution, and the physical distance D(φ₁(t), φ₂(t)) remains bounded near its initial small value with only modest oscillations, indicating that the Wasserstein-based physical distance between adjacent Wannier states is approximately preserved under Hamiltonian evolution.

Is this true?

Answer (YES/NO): NO